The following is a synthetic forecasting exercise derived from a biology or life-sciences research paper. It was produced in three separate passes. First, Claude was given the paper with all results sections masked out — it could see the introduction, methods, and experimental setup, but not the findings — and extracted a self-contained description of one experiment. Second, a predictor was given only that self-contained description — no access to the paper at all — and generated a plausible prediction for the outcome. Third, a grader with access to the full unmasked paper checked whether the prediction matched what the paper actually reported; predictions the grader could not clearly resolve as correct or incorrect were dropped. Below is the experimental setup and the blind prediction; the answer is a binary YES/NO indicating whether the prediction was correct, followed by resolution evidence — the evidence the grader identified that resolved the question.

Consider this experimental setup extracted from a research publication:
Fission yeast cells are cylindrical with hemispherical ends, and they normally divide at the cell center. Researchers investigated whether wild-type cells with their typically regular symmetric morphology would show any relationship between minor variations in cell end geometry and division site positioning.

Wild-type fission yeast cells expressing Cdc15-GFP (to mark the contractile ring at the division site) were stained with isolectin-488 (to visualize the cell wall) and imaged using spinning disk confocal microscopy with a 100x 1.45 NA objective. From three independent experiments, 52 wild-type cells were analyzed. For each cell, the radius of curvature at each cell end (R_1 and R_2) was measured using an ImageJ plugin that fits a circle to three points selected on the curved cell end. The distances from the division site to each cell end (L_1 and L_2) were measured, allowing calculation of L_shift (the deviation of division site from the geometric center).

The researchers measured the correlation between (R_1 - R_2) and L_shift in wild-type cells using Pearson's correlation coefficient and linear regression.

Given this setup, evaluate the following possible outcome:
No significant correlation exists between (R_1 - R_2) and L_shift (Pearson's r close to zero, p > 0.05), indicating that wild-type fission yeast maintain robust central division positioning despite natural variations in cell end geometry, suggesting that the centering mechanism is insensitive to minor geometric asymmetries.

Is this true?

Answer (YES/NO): YES